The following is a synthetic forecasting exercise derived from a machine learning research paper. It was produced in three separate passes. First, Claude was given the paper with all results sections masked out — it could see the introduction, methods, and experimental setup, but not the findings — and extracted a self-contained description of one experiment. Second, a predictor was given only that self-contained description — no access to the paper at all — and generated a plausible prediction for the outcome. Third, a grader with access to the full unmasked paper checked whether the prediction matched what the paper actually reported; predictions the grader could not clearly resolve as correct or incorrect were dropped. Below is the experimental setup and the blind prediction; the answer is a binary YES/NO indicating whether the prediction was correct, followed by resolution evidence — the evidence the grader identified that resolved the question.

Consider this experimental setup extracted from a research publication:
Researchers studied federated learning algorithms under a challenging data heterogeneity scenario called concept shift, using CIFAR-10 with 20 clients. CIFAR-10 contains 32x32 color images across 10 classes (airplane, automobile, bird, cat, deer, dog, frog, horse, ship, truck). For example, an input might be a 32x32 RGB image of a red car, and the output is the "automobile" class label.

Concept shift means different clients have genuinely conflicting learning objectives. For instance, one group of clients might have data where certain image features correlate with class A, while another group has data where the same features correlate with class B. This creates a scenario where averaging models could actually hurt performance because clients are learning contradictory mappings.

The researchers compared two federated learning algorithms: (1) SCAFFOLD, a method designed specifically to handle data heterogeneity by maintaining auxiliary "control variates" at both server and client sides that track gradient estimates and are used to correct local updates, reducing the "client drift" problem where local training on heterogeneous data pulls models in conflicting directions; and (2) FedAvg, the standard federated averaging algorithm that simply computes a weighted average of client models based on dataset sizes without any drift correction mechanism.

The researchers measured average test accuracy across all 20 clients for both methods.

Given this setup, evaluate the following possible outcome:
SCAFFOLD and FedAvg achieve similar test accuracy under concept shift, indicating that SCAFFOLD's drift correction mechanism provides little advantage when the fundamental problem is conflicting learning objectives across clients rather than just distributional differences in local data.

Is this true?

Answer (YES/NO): NO